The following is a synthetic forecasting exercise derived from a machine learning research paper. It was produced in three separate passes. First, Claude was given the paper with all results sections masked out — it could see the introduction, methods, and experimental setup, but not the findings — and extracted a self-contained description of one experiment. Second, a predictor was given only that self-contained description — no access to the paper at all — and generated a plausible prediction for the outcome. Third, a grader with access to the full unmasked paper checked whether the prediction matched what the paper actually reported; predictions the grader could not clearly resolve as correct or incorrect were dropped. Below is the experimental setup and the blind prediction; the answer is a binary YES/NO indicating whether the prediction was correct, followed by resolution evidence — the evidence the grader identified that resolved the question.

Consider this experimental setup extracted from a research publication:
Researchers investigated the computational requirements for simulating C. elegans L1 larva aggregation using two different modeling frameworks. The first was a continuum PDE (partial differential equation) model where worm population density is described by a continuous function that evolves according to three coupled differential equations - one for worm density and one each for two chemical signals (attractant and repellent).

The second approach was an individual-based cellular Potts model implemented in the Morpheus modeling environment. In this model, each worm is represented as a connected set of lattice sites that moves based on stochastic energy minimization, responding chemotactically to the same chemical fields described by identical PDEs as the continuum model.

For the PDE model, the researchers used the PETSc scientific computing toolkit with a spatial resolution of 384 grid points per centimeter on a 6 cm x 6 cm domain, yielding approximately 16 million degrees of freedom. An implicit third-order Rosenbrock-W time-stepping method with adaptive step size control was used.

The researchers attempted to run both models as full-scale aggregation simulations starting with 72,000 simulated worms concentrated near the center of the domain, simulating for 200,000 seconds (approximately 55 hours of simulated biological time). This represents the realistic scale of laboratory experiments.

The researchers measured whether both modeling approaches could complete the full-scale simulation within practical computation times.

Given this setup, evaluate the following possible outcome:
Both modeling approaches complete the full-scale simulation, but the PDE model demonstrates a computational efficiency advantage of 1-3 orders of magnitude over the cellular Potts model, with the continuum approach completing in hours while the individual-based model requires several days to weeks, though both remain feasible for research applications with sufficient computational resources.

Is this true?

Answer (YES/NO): NO